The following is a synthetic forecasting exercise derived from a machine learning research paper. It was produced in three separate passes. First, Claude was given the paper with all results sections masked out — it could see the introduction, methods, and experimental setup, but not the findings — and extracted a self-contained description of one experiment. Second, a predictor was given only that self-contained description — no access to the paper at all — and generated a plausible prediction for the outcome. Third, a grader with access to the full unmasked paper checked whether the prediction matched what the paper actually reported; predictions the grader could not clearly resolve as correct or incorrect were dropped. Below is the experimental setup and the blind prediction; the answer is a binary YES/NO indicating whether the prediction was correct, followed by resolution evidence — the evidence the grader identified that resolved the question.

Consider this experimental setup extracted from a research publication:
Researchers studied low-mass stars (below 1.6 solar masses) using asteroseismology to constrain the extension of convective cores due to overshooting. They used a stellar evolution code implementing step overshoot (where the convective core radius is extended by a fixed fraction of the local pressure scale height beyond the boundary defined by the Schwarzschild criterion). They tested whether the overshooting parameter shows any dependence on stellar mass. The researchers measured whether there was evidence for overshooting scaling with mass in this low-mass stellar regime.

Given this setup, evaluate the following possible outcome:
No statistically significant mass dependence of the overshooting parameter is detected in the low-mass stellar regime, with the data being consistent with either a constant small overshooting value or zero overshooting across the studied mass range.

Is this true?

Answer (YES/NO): NO